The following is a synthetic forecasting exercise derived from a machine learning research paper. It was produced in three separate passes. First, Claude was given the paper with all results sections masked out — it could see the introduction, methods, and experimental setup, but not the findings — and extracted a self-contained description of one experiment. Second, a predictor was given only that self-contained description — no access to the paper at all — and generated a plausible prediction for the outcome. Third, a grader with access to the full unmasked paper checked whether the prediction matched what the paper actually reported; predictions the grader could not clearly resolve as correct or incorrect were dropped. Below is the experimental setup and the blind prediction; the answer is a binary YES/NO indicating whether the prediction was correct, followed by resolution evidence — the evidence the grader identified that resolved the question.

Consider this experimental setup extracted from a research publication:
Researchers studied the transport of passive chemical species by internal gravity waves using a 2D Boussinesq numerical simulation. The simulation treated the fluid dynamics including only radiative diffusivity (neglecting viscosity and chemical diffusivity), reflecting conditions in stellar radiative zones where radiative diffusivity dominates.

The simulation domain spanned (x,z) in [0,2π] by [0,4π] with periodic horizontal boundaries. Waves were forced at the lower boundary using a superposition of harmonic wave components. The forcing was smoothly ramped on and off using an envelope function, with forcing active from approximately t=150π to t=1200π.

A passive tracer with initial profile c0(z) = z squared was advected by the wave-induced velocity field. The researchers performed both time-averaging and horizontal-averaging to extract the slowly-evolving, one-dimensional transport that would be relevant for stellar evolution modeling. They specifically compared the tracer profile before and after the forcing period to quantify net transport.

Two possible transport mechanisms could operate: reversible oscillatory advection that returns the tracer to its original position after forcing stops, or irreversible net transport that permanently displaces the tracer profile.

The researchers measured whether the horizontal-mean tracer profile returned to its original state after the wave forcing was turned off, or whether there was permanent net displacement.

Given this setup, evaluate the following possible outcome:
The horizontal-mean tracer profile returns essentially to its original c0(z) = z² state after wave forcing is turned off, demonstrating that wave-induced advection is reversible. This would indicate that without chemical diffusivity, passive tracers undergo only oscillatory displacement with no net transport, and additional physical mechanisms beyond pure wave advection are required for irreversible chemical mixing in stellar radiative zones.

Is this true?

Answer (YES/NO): NO